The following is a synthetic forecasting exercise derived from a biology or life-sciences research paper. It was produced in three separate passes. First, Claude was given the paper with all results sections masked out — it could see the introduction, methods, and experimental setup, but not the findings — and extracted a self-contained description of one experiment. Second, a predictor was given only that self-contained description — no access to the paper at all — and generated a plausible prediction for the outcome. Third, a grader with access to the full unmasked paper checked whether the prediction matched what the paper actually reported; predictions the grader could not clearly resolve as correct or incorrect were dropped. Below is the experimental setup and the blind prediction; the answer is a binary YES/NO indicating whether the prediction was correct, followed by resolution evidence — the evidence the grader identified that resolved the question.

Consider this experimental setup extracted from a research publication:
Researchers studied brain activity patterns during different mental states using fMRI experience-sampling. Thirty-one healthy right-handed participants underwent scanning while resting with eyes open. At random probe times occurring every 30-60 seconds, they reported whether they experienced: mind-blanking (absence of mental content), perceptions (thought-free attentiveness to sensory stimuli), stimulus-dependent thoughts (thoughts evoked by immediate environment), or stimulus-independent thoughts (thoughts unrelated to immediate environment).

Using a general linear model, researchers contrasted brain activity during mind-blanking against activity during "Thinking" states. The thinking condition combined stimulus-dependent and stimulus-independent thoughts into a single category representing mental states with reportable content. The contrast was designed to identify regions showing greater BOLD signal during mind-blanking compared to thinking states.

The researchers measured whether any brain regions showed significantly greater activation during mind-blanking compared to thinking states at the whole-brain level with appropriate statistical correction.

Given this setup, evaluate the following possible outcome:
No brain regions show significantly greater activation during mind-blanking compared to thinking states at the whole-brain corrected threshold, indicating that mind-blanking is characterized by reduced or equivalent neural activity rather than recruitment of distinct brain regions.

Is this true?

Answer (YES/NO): YES